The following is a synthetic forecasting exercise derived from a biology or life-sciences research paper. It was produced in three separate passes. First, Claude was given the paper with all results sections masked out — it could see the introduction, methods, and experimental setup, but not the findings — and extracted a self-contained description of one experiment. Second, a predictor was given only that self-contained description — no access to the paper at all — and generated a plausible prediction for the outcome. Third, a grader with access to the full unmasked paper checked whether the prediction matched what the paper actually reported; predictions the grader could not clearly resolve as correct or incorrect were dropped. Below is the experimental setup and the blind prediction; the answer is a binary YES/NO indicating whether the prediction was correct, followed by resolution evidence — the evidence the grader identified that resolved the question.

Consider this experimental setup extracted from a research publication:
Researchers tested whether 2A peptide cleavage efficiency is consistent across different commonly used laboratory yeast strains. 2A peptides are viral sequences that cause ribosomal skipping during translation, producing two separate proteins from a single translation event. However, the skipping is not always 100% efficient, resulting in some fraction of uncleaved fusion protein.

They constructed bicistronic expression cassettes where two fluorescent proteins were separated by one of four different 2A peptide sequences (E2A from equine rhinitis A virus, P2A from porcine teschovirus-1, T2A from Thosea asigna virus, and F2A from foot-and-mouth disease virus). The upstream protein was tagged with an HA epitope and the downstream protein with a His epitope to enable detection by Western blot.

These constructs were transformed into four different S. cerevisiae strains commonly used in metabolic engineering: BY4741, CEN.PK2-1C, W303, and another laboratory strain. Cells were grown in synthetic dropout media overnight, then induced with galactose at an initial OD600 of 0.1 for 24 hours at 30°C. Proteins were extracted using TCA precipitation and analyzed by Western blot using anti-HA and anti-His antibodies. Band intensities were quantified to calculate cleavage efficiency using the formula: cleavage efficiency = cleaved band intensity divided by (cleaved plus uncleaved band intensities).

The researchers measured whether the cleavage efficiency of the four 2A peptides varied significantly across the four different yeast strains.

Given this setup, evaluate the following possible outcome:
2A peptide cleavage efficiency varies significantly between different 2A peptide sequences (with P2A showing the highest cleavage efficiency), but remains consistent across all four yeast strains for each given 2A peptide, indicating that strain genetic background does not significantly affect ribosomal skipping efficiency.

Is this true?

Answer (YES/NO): NO